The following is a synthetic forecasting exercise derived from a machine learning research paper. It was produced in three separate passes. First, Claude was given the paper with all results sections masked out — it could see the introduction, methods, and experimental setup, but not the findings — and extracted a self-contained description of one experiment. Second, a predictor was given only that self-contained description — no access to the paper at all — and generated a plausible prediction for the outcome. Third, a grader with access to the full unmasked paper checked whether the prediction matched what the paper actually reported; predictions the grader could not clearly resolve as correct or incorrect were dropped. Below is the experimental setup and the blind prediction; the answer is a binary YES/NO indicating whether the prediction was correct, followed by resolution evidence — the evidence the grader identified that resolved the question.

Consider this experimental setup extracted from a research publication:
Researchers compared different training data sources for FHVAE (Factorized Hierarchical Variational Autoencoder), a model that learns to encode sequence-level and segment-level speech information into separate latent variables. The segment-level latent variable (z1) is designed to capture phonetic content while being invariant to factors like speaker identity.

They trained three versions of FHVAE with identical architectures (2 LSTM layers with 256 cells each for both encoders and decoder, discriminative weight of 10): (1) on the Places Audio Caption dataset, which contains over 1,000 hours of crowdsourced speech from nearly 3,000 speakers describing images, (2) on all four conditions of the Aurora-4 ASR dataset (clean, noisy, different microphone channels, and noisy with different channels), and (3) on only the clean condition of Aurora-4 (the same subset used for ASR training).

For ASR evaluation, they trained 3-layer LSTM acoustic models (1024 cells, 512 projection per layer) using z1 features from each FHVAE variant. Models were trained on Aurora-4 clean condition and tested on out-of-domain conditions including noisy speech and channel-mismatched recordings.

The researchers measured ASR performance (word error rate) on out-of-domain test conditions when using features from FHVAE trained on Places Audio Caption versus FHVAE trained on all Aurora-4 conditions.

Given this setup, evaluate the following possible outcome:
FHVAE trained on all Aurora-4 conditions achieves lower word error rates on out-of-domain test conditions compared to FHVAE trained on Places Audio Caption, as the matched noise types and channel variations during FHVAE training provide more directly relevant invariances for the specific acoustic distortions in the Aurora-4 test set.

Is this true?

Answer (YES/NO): YES